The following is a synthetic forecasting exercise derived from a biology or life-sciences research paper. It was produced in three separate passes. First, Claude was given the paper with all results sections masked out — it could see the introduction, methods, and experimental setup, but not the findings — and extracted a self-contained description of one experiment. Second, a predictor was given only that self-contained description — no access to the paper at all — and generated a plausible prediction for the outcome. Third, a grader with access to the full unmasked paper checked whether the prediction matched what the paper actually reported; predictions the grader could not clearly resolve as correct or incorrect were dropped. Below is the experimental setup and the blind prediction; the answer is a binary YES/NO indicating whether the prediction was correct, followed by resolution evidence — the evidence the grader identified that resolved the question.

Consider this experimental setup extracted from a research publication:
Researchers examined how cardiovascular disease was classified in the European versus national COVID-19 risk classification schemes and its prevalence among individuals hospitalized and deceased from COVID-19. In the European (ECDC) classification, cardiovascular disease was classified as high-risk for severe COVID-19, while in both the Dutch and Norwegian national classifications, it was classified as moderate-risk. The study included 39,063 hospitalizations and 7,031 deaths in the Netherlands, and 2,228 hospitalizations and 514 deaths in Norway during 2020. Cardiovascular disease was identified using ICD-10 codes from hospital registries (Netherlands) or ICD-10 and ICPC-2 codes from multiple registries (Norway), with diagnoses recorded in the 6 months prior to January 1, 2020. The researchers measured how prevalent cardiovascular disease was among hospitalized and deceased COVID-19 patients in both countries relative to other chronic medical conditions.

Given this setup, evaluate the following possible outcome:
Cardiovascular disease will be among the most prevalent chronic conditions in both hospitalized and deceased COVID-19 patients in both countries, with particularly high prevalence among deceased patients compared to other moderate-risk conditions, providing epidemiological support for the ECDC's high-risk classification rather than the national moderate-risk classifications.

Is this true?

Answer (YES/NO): NO